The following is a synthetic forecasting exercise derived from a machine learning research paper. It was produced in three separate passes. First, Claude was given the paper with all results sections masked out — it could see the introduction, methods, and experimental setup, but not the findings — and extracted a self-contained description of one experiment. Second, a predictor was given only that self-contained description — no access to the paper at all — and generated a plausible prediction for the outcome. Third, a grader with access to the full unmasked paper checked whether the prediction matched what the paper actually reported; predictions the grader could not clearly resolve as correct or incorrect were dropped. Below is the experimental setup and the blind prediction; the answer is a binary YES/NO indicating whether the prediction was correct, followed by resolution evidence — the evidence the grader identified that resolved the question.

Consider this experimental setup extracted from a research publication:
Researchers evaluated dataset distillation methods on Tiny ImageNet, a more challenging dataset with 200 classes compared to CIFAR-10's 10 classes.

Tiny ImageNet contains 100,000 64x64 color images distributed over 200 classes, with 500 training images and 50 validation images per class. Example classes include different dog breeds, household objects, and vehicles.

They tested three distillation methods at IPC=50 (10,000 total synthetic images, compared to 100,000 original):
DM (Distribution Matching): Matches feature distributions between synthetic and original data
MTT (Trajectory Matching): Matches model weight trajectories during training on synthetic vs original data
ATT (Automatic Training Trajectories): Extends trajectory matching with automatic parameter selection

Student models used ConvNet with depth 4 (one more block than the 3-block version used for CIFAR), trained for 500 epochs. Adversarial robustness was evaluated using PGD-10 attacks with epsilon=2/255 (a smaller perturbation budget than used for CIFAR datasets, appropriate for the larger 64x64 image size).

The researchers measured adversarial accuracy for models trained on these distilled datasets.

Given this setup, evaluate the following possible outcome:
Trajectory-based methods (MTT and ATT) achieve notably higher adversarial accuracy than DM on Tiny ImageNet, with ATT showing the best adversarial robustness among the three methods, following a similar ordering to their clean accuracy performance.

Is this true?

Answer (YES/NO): YES